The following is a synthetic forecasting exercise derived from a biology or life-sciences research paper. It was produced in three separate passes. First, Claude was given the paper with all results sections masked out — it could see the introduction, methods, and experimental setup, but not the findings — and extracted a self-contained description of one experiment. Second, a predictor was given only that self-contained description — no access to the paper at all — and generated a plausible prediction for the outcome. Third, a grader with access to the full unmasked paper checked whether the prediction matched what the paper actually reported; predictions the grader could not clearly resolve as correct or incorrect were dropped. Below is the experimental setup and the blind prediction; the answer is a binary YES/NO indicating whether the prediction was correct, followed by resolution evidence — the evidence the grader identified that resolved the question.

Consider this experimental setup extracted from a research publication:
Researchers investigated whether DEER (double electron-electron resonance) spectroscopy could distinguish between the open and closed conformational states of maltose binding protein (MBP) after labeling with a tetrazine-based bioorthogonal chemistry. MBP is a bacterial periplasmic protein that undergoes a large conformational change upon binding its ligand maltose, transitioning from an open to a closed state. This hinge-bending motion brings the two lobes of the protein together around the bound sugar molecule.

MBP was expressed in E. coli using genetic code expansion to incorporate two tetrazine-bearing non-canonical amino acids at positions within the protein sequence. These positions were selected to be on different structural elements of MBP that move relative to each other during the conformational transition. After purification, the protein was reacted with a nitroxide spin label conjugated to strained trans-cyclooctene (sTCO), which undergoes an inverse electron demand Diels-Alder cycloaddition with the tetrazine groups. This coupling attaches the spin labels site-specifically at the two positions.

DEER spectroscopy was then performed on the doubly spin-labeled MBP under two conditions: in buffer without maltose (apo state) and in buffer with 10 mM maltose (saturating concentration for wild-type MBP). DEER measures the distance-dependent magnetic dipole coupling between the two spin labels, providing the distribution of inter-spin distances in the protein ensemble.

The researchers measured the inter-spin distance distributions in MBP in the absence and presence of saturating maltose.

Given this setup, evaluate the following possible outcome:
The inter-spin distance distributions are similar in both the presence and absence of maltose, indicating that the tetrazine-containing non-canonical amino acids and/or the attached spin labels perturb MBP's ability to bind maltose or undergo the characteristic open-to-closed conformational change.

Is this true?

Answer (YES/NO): NO